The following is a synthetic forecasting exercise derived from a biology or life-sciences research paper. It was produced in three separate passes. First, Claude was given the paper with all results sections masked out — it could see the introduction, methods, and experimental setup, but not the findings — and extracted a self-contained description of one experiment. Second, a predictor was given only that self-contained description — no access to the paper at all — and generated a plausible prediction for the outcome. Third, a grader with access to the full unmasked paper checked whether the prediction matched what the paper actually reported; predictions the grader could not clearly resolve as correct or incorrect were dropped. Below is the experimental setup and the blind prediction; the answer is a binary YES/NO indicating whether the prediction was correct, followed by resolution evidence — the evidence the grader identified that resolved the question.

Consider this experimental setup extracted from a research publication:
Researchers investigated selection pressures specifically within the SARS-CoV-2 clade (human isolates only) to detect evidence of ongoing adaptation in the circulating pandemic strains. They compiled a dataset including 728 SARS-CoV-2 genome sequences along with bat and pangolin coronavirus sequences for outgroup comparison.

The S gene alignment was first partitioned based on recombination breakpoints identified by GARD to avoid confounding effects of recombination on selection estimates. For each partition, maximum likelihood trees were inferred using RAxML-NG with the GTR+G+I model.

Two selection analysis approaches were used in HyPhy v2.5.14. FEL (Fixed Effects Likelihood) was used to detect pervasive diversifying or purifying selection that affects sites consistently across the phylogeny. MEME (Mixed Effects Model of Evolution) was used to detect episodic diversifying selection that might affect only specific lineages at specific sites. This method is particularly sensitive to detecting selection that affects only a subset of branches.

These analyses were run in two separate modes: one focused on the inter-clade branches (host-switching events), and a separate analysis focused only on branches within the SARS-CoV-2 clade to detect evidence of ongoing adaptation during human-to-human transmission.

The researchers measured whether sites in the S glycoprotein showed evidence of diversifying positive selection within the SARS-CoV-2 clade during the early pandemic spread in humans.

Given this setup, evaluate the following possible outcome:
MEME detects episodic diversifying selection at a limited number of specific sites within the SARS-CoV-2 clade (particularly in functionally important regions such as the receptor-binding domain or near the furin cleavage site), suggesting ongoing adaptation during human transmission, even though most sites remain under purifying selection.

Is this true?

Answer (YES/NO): NO